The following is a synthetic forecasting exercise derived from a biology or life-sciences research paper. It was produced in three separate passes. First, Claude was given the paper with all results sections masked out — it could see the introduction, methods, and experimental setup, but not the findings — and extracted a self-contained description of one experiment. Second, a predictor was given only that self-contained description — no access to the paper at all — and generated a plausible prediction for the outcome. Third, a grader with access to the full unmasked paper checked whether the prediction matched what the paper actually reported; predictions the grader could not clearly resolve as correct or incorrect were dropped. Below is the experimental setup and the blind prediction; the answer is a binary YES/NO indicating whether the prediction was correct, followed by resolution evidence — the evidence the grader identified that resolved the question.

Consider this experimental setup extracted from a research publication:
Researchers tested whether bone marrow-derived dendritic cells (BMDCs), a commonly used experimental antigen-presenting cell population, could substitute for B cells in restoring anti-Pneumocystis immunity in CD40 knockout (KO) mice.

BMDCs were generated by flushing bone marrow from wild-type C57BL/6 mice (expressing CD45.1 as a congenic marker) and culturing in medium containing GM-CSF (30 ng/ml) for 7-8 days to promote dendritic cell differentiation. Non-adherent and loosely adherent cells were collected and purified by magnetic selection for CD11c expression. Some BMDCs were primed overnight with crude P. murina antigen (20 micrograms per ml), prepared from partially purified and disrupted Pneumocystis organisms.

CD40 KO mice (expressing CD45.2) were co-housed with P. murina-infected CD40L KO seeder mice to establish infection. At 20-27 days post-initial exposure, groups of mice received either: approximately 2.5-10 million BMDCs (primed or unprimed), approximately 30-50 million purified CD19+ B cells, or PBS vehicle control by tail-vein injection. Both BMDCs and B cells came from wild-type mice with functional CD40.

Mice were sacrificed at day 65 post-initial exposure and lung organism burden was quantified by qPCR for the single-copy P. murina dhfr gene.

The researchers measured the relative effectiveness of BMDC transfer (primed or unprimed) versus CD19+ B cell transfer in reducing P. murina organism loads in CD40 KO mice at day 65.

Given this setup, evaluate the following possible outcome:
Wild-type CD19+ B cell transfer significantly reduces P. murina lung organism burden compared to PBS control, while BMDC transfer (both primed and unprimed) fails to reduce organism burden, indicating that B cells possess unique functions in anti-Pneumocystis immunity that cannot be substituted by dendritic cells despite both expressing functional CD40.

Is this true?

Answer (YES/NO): NO